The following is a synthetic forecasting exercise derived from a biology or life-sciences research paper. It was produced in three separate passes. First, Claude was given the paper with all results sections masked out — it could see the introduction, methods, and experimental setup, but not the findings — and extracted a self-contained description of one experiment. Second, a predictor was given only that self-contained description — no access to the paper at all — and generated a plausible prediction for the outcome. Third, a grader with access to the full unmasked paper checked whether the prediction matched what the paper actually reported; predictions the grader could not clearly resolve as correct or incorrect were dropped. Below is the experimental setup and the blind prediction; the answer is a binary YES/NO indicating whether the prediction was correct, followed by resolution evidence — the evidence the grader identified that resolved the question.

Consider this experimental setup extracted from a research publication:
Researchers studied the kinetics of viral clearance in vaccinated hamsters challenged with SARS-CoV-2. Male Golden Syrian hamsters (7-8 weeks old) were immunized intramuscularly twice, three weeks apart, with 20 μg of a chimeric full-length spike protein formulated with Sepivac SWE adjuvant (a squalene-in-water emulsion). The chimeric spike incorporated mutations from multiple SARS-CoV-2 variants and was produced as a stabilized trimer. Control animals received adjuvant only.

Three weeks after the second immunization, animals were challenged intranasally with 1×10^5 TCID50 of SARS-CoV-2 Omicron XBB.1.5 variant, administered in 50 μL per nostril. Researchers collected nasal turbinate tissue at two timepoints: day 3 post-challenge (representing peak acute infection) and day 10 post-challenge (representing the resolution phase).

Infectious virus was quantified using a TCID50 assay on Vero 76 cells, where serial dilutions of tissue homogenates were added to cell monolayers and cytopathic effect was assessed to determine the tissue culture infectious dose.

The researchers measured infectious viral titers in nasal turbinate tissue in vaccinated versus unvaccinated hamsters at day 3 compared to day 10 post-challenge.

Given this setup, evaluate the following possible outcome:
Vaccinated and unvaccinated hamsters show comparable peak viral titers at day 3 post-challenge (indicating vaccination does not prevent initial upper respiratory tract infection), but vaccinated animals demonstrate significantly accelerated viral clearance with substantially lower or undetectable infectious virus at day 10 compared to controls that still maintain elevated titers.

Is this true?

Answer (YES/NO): NO